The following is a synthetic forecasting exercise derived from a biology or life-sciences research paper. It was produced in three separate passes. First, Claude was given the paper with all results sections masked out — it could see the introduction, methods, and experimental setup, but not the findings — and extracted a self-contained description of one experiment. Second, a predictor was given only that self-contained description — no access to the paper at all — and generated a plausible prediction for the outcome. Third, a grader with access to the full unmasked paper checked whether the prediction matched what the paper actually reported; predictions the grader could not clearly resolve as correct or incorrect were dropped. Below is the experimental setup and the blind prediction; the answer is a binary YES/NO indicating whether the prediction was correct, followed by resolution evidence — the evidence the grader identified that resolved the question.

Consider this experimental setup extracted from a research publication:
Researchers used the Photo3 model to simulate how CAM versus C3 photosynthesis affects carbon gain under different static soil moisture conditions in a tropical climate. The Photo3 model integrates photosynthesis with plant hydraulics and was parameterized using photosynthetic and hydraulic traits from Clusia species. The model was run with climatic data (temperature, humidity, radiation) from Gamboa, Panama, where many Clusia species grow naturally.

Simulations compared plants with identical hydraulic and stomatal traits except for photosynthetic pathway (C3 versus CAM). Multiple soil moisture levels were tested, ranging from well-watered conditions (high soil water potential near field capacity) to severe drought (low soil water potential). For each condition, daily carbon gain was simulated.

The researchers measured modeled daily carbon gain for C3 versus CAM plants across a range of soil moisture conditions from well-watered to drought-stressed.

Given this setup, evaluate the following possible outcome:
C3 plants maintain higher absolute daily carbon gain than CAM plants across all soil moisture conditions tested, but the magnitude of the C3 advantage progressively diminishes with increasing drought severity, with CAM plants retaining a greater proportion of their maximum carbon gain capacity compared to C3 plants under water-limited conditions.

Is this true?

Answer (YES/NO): NO